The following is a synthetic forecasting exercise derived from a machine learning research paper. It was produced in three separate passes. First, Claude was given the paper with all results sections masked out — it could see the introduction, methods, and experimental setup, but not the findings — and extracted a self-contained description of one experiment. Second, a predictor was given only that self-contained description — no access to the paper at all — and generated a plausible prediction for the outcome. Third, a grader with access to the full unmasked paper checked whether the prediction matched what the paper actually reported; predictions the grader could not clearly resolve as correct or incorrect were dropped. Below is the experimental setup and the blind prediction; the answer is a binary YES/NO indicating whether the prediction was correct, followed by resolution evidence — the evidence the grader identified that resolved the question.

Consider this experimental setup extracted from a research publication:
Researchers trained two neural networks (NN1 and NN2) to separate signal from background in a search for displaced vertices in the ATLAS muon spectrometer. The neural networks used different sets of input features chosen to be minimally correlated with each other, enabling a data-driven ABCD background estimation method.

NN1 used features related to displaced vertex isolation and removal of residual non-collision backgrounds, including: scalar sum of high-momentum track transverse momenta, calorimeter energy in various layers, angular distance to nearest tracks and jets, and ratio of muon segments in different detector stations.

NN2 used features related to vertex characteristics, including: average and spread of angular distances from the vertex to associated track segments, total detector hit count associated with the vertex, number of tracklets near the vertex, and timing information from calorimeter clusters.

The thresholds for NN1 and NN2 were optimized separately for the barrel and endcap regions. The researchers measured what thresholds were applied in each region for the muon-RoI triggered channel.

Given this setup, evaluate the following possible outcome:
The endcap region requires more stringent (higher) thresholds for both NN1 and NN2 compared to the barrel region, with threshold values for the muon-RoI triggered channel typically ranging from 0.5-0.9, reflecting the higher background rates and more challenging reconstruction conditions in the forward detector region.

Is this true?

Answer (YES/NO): YES